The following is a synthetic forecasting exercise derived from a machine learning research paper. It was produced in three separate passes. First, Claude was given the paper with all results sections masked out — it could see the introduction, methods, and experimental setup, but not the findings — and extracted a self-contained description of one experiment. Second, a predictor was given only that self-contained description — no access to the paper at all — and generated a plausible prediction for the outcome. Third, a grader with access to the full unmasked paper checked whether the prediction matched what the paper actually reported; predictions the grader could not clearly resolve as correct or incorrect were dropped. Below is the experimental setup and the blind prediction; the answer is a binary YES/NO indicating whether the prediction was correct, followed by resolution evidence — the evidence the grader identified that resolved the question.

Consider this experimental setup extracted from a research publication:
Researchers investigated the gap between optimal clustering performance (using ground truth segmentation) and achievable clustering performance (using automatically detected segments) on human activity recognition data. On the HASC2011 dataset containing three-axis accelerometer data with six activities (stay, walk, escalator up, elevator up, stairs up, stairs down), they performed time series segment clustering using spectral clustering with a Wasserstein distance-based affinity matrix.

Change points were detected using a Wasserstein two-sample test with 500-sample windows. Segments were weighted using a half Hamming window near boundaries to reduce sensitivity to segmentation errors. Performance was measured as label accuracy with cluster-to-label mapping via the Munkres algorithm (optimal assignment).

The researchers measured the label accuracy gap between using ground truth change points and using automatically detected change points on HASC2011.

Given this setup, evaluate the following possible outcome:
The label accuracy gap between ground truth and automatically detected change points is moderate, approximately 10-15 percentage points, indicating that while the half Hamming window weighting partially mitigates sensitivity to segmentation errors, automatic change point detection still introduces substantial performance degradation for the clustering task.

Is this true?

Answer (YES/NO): NO